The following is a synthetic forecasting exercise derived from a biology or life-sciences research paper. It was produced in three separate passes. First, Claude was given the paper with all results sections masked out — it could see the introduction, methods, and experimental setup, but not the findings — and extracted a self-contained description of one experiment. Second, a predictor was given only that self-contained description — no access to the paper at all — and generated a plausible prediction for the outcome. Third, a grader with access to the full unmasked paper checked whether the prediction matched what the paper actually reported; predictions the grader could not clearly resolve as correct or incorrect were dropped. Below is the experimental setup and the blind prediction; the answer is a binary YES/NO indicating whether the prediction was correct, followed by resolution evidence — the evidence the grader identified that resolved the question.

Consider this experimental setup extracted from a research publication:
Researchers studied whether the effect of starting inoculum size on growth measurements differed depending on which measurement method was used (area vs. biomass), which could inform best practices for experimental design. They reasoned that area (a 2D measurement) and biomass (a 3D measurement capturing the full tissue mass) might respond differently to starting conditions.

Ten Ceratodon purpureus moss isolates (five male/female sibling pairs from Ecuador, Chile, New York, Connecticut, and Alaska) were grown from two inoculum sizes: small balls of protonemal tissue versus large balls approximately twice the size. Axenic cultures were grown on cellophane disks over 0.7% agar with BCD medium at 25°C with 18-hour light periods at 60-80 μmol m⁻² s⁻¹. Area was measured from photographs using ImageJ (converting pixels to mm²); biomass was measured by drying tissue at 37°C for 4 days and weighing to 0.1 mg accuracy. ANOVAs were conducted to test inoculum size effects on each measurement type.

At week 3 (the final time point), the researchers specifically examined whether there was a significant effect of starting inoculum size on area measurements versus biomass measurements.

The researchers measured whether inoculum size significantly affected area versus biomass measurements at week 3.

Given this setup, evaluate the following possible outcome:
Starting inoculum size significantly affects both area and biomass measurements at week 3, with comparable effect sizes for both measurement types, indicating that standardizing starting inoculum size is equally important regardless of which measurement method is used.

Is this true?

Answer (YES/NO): NO